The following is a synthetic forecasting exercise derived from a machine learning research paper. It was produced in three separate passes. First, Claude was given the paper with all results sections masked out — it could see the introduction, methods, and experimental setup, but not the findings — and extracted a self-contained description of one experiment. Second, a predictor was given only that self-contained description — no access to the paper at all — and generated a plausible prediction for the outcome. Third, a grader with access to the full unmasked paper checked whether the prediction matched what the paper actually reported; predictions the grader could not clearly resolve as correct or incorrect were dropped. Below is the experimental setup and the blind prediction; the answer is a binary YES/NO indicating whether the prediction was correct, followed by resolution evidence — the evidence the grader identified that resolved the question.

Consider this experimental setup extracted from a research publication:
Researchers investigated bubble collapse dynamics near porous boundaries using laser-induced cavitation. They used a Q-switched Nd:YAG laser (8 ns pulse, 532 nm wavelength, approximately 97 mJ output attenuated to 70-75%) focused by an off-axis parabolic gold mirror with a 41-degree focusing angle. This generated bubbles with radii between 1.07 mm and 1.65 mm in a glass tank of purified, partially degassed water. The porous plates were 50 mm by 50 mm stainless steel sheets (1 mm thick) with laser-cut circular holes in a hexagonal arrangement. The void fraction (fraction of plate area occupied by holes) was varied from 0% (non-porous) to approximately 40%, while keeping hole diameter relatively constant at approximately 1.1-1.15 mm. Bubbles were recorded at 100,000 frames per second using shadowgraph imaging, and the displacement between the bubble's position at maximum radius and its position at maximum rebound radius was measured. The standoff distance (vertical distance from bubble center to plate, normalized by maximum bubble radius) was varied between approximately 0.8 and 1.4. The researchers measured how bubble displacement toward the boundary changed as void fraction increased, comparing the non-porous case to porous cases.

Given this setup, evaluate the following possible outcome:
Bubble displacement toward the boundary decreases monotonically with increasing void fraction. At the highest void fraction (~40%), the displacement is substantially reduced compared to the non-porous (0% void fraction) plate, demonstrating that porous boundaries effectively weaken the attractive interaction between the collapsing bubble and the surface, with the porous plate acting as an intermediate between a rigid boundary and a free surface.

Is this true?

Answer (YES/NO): YES